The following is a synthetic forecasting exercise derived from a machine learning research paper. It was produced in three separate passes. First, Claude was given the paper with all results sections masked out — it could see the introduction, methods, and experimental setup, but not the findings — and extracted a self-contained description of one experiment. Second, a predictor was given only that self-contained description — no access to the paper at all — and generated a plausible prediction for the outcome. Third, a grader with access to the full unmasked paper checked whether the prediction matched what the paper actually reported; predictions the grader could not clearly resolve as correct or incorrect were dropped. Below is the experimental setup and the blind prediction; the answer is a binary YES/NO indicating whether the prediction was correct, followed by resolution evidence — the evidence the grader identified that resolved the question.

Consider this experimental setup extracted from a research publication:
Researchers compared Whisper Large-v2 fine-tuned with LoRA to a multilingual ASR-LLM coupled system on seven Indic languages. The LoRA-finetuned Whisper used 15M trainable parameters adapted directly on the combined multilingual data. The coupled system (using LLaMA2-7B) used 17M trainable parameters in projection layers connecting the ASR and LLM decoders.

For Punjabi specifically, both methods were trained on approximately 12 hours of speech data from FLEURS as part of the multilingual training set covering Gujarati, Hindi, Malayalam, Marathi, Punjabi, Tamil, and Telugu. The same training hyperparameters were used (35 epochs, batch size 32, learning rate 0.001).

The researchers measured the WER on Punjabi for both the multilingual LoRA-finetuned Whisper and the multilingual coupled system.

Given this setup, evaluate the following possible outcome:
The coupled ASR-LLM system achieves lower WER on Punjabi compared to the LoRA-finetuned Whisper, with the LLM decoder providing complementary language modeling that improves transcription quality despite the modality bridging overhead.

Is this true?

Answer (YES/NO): YES